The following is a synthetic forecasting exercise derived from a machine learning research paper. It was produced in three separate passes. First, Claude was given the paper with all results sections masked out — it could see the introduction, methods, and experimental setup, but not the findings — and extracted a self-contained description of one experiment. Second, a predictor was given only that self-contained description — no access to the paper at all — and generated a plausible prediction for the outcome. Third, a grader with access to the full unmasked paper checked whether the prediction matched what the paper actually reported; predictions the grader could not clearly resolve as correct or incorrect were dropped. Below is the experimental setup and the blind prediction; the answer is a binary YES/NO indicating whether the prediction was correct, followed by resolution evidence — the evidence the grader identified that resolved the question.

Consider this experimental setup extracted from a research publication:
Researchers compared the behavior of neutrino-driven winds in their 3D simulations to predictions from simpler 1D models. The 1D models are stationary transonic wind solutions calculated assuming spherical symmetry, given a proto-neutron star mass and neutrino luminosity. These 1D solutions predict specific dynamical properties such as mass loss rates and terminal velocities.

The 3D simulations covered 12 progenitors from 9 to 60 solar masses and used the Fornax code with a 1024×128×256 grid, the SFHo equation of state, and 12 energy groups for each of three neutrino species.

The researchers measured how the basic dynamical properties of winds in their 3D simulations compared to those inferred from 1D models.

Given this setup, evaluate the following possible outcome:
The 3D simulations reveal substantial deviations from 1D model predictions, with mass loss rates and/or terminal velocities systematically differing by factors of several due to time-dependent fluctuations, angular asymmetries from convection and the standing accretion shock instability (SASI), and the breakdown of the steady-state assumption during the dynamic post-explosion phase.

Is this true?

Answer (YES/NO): NO